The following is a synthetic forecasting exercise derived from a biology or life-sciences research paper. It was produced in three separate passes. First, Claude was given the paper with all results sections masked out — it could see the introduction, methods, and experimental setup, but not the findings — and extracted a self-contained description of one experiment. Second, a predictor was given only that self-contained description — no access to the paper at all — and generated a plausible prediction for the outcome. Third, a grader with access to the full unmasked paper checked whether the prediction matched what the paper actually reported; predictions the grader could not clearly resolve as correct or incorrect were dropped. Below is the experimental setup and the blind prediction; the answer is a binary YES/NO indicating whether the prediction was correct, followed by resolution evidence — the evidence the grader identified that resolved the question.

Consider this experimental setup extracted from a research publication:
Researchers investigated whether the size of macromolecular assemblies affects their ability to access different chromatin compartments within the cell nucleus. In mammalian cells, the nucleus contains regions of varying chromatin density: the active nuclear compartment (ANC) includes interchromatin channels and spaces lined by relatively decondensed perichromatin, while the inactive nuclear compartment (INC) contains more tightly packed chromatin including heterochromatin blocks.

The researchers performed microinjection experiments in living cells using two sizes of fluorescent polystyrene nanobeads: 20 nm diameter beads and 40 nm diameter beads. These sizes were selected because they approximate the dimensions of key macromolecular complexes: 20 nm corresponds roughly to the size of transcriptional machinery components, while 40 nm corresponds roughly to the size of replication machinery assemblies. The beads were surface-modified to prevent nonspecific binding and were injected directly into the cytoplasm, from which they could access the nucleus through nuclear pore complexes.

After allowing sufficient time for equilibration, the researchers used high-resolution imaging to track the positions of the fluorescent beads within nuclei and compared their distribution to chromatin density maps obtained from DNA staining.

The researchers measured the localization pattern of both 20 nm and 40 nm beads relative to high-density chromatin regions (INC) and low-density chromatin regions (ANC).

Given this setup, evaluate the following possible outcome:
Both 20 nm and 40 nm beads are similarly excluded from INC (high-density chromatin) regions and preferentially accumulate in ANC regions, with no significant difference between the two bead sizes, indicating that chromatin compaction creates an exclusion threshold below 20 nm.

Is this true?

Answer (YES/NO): NO